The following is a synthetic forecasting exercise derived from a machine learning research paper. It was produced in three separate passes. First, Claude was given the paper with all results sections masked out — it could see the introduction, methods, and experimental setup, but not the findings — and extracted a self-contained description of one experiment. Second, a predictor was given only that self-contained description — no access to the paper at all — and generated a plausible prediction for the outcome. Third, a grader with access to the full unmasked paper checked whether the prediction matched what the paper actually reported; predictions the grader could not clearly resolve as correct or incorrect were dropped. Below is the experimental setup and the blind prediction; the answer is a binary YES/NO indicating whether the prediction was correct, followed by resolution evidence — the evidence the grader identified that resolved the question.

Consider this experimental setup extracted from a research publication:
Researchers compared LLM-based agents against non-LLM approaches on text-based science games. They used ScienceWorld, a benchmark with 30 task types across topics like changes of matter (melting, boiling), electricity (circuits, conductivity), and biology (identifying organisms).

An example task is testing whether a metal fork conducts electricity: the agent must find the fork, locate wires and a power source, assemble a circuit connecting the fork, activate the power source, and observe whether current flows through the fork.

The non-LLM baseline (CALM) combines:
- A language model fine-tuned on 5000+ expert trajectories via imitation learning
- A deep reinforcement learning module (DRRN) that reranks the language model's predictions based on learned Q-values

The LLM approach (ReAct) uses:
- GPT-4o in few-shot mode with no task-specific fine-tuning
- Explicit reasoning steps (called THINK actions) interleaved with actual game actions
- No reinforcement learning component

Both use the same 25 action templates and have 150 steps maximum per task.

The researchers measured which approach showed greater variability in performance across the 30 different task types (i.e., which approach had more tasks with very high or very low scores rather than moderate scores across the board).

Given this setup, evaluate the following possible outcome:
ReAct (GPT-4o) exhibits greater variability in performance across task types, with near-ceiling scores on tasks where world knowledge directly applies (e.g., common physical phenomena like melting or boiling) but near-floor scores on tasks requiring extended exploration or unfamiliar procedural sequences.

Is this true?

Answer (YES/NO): NO